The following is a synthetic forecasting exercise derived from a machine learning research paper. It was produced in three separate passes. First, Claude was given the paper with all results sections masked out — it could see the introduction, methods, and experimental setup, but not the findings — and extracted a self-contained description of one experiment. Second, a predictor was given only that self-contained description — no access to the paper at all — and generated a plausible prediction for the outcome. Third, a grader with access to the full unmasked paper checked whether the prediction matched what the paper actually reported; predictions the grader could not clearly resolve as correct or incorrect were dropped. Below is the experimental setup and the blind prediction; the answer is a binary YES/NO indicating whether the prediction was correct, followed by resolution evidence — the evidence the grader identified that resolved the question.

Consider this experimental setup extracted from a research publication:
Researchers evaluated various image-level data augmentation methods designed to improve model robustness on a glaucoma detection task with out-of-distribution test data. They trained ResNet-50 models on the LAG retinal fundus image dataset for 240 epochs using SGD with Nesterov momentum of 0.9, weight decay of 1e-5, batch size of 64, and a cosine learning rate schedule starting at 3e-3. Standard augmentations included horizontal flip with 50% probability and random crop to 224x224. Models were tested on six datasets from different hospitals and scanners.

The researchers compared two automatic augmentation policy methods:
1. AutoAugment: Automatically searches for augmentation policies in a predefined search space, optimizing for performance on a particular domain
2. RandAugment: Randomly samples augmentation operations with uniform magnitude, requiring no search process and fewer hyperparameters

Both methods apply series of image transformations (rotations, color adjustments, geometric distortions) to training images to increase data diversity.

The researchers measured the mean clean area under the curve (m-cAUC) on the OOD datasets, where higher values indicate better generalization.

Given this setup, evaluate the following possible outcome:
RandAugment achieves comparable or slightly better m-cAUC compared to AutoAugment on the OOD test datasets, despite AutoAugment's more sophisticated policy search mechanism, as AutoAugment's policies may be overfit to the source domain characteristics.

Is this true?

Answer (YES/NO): NO